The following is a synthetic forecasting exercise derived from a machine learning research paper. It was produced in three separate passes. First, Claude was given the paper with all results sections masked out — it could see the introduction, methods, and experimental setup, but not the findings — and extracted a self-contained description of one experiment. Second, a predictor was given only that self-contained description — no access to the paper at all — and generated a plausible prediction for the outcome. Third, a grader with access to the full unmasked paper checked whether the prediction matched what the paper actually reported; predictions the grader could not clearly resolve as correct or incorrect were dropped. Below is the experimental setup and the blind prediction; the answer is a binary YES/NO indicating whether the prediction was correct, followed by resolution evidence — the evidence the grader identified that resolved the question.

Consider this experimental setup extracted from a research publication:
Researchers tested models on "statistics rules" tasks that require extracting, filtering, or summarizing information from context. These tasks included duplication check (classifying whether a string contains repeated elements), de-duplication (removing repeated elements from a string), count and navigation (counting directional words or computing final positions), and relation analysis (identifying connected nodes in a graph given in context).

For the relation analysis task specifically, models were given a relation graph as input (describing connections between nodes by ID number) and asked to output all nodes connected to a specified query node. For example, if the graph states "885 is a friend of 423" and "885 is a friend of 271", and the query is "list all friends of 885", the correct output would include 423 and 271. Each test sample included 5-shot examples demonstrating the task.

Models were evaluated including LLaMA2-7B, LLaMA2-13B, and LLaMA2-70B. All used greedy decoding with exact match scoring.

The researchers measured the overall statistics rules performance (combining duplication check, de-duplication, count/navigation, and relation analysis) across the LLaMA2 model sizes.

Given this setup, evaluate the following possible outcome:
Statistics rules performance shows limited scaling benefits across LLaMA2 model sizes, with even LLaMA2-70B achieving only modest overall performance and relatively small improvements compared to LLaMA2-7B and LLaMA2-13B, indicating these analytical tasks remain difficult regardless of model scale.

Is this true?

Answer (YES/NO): NO